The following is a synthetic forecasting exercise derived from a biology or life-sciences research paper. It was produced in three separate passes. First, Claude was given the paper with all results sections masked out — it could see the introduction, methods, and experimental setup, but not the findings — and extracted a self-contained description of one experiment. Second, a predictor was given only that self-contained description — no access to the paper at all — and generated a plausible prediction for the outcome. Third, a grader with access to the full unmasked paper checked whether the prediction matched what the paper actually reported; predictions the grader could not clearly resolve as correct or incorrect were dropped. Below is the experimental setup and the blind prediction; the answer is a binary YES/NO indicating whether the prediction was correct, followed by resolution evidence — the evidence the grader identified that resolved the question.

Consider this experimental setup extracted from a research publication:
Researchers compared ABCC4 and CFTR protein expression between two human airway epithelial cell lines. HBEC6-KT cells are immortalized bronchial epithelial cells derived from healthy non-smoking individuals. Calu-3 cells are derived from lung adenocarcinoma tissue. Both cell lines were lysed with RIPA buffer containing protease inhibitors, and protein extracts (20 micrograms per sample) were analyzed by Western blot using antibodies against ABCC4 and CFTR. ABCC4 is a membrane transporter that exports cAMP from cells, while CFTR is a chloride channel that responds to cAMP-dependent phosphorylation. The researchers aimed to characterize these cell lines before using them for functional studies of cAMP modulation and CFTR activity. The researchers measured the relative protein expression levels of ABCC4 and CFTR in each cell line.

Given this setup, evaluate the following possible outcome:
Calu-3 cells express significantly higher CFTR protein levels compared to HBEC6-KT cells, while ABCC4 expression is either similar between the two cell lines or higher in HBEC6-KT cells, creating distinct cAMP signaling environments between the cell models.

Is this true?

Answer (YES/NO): NO